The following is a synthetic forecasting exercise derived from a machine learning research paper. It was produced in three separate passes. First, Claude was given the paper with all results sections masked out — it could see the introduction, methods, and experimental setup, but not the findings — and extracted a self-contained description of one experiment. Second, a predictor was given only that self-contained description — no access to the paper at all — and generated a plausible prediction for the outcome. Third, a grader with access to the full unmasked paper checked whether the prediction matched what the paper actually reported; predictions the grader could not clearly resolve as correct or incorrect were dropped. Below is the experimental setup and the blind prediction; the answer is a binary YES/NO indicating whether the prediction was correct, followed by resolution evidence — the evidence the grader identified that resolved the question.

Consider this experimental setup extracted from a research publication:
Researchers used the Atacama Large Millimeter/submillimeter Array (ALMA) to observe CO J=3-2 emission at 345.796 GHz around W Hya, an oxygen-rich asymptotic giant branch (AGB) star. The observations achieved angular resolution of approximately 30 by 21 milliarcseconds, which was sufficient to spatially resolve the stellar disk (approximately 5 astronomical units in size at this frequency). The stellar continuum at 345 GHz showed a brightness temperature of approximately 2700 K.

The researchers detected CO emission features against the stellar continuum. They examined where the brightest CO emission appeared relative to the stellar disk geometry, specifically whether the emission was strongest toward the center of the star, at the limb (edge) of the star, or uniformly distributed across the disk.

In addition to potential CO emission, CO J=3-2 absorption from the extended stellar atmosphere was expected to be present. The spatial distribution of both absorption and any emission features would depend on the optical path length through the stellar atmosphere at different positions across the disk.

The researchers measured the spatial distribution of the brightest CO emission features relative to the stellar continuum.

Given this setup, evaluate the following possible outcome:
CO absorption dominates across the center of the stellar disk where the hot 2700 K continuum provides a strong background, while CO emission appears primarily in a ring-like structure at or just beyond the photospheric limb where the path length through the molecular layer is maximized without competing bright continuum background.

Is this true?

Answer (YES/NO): NO